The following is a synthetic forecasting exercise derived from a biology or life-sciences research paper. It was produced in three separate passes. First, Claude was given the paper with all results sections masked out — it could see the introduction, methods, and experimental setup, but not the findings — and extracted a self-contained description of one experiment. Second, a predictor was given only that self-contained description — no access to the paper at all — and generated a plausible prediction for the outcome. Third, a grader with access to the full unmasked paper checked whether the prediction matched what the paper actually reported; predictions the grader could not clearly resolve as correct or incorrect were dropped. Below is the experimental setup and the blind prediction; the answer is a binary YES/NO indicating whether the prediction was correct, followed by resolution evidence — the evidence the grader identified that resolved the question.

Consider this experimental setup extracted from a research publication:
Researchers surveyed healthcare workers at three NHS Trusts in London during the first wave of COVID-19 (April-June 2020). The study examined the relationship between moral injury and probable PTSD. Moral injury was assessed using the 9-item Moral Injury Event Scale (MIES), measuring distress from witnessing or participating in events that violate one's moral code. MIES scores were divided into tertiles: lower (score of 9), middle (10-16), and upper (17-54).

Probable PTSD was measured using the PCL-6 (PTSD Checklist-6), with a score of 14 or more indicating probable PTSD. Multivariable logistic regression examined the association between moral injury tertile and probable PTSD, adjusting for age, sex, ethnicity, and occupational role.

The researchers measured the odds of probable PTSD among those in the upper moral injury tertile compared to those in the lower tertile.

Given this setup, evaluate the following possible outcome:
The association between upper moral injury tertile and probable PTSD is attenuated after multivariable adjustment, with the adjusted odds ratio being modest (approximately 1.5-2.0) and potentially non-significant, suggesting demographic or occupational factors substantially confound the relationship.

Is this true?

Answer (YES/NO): NO